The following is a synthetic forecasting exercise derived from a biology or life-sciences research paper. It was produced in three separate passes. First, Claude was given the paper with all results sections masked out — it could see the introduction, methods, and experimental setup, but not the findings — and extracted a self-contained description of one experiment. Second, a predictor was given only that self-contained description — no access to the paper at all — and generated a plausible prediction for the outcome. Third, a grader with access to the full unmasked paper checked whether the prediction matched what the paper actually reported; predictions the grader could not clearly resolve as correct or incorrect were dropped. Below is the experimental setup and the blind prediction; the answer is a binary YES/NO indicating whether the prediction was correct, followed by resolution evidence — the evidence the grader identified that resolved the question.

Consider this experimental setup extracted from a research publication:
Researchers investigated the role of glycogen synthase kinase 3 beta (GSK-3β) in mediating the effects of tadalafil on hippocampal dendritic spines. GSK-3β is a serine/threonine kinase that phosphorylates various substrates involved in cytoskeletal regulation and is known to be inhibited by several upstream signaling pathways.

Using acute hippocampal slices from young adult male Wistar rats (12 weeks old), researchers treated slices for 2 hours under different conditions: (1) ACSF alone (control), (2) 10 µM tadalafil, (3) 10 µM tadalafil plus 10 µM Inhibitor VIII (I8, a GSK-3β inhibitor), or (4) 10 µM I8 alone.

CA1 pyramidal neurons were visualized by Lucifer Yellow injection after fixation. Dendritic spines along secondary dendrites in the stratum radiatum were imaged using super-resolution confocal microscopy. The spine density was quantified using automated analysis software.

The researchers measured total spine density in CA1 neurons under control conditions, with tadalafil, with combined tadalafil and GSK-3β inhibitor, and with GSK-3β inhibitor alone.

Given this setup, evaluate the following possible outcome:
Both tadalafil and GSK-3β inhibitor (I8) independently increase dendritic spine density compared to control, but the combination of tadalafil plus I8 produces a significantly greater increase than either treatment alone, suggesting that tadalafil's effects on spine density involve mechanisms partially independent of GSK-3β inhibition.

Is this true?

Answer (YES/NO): NO